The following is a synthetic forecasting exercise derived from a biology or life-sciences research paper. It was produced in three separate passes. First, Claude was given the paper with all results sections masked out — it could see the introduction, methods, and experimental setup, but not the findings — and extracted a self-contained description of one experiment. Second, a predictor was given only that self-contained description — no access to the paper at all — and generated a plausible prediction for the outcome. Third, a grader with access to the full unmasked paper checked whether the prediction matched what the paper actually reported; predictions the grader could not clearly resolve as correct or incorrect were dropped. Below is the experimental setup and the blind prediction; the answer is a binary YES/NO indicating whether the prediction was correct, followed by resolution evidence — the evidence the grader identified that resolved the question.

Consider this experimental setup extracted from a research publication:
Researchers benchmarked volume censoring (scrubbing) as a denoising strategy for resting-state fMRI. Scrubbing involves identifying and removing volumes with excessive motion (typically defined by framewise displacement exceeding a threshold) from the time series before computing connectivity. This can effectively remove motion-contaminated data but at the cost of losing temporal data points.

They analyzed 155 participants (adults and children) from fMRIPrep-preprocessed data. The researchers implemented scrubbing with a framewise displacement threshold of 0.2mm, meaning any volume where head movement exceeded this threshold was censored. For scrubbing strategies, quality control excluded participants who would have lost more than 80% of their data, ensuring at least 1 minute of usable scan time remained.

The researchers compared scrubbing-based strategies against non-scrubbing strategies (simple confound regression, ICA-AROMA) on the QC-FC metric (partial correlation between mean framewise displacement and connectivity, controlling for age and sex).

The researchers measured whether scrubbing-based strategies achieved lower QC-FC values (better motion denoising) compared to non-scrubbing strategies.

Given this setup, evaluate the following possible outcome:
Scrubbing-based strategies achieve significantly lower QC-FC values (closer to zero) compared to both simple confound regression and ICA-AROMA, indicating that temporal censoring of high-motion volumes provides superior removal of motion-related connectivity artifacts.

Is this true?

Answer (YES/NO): YES